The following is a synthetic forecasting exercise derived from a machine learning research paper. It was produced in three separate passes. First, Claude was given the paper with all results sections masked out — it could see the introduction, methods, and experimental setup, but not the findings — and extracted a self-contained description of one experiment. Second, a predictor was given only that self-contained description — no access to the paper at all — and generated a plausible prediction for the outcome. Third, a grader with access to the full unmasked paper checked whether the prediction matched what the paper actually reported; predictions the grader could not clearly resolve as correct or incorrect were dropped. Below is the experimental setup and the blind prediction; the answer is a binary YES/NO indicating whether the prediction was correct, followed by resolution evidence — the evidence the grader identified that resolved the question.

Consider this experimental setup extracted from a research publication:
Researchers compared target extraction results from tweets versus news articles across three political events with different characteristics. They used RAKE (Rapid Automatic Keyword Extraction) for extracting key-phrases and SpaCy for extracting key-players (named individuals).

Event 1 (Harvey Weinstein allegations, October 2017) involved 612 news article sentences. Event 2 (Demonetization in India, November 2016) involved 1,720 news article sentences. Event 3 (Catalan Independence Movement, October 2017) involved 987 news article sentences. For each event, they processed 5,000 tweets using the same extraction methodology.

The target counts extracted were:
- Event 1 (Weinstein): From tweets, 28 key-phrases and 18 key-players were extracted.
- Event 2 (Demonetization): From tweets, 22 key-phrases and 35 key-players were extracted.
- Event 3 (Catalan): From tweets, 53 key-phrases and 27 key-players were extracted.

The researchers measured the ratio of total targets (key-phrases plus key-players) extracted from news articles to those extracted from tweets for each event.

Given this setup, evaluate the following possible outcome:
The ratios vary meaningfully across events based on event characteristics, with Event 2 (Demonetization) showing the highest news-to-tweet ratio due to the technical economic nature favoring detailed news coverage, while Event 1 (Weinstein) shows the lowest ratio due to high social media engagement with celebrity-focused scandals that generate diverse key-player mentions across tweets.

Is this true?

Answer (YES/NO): NO